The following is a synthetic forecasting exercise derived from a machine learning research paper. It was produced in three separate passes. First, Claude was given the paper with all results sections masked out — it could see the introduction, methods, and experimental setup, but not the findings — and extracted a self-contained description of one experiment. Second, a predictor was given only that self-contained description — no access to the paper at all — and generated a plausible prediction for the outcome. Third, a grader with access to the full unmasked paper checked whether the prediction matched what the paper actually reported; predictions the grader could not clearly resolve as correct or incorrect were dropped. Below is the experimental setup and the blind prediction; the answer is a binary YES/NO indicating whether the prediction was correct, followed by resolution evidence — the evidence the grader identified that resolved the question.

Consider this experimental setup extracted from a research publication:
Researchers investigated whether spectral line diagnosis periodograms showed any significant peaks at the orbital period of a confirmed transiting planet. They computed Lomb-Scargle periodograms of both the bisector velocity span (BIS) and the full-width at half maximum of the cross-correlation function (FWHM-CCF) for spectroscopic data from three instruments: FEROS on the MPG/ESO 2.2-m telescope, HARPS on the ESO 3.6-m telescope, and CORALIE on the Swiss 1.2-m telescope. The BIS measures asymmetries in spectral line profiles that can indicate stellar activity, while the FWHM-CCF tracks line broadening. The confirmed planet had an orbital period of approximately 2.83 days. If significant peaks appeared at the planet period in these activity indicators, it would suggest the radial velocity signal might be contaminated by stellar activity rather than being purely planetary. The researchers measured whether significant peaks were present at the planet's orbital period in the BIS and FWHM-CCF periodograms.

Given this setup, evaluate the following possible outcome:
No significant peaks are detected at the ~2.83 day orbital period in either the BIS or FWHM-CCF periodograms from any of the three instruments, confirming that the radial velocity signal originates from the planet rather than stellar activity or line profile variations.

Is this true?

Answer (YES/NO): YES